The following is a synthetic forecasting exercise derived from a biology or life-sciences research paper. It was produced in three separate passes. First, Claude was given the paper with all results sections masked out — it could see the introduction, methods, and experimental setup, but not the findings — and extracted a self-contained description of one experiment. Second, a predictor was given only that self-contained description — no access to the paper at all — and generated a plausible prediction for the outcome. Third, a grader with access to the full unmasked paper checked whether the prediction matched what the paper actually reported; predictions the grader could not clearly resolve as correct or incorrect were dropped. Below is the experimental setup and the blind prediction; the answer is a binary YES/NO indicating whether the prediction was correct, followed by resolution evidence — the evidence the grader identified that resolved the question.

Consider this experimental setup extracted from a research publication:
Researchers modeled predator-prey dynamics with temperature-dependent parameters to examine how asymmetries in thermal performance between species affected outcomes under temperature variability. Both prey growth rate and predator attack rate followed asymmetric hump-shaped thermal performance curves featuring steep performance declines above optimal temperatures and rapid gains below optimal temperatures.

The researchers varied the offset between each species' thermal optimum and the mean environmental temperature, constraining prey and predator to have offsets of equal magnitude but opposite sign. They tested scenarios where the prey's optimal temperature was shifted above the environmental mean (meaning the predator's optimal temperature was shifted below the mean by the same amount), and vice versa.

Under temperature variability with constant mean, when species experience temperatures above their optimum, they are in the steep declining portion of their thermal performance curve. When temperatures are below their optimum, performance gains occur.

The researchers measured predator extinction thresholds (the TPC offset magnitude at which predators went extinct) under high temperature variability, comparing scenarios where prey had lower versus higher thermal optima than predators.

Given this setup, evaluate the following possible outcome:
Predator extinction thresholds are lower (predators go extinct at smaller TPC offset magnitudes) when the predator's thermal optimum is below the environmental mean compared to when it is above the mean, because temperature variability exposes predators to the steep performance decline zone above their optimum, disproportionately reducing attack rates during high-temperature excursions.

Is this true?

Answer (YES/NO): NO